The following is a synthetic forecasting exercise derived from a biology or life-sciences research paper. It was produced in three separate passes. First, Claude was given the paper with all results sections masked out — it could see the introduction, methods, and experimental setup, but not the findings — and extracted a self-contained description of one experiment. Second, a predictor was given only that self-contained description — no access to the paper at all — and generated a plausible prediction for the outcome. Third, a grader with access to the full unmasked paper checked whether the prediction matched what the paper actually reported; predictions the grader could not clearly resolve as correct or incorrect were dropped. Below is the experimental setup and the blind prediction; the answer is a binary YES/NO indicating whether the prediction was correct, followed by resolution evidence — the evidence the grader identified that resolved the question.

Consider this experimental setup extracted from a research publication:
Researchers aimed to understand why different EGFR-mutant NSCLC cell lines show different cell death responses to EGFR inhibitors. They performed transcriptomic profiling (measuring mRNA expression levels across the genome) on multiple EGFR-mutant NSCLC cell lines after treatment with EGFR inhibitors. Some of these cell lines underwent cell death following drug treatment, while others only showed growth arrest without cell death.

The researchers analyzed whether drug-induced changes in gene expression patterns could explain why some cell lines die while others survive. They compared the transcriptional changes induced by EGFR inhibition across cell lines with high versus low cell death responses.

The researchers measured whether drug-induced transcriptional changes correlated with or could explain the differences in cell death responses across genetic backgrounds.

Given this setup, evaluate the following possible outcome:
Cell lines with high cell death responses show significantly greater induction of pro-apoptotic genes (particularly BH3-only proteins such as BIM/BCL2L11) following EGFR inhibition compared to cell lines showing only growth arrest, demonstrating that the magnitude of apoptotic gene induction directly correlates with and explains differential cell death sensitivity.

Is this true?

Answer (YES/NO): NO